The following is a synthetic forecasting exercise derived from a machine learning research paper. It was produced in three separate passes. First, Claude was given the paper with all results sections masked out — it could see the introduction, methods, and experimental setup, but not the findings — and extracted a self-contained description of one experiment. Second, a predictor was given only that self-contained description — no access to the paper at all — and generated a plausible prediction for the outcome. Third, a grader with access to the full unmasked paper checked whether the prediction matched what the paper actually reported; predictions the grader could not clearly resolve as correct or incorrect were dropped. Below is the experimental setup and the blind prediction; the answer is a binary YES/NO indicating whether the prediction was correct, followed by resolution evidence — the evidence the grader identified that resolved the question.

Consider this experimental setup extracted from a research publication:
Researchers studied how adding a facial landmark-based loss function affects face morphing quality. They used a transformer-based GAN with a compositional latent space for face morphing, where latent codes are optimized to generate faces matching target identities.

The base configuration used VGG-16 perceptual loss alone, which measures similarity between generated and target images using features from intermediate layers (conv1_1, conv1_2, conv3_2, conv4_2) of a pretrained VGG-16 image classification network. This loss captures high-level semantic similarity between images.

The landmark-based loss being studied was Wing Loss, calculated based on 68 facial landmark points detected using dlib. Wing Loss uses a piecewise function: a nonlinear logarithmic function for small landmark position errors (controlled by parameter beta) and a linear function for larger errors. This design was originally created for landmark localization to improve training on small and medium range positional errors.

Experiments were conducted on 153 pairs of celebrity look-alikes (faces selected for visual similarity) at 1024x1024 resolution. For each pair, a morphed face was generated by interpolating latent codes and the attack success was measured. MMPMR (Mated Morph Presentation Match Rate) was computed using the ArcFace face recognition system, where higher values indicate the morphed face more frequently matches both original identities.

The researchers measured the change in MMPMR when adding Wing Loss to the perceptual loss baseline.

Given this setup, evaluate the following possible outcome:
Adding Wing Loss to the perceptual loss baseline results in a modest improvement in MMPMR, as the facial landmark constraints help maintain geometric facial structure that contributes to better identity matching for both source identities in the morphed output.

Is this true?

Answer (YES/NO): NO